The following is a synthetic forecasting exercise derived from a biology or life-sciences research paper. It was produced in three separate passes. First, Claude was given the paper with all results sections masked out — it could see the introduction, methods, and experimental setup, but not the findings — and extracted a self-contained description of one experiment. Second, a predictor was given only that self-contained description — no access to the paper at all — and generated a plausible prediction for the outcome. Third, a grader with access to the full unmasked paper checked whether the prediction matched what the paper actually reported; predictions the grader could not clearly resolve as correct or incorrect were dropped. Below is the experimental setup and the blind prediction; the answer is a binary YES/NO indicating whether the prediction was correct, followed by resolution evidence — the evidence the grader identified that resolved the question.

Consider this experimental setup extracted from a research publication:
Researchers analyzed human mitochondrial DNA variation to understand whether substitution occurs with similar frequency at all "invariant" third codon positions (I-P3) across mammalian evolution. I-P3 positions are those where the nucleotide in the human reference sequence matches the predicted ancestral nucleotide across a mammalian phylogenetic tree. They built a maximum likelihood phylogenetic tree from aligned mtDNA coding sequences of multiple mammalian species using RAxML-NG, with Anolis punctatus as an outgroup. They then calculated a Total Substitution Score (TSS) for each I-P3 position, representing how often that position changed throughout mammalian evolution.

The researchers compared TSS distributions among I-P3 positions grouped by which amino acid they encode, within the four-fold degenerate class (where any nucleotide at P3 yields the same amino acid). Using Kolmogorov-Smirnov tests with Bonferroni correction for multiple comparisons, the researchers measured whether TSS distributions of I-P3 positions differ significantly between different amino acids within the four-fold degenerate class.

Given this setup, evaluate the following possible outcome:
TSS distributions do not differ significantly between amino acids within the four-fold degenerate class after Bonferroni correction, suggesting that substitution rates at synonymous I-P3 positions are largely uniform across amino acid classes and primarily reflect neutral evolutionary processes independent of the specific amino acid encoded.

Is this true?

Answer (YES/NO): NO